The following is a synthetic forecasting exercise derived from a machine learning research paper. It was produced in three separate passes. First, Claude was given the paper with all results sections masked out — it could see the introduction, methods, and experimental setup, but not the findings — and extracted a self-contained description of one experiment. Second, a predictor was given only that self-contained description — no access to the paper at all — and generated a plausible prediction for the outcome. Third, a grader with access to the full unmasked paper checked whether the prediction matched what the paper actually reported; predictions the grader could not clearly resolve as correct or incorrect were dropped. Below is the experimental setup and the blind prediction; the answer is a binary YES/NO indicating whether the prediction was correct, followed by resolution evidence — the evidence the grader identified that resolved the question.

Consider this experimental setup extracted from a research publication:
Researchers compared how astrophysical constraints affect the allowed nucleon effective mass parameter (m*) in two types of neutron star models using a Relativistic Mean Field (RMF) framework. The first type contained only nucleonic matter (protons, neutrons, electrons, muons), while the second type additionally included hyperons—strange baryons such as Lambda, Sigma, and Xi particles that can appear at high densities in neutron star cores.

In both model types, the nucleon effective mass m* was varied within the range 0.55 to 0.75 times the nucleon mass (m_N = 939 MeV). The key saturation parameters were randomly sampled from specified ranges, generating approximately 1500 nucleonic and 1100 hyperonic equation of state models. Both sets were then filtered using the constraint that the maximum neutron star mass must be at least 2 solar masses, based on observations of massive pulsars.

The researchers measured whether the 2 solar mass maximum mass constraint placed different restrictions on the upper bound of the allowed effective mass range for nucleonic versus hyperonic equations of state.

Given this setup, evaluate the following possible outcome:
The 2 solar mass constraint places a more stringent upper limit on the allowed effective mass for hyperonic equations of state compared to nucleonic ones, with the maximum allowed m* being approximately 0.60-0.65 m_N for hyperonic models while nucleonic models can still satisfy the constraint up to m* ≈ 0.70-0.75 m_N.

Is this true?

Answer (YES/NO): NO